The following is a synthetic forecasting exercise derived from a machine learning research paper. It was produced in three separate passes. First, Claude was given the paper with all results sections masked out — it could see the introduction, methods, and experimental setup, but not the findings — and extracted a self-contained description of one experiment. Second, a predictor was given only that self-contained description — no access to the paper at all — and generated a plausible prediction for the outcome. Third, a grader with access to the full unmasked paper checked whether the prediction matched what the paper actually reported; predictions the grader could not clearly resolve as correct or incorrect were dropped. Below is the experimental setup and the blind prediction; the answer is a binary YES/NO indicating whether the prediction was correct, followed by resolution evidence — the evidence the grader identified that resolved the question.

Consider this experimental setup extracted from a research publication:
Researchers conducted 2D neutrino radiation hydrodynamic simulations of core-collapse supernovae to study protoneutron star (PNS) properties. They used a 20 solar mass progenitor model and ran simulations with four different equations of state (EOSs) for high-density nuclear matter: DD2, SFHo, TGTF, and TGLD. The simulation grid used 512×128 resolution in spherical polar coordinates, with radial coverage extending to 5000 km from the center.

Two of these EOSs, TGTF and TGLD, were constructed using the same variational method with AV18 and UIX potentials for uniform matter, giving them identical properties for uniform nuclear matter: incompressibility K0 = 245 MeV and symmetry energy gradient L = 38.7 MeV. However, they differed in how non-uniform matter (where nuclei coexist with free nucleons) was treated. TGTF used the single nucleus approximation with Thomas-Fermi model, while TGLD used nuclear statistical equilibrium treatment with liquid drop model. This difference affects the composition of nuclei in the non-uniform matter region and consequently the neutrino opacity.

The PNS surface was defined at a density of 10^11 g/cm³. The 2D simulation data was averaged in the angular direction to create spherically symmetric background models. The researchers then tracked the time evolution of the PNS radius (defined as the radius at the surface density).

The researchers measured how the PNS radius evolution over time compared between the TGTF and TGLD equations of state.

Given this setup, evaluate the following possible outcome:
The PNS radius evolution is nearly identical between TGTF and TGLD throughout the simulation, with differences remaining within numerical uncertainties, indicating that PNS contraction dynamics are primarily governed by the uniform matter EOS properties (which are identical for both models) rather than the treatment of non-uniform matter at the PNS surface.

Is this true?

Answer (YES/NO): NO